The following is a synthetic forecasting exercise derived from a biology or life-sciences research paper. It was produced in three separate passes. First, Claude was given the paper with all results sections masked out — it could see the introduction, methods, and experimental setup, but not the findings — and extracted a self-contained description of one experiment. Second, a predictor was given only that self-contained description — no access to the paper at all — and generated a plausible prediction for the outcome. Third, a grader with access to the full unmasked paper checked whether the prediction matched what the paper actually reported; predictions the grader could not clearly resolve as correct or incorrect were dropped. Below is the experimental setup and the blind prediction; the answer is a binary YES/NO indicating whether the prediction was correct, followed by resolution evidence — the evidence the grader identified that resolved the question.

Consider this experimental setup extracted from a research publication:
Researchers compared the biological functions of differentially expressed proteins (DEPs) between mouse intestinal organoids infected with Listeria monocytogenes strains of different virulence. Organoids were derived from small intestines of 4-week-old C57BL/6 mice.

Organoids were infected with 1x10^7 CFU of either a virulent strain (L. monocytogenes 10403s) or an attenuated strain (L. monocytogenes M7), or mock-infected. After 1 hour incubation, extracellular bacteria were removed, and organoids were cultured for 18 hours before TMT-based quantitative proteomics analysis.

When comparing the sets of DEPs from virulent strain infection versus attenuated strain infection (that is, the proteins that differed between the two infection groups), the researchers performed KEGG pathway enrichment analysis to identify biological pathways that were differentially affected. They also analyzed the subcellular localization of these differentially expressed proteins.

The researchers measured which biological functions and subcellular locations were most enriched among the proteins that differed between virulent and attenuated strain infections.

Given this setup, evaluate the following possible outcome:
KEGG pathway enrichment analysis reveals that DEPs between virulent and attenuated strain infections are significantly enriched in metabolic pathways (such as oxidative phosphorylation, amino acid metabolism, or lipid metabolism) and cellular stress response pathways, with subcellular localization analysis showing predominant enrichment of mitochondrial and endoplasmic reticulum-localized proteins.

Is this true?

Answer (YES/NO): NO